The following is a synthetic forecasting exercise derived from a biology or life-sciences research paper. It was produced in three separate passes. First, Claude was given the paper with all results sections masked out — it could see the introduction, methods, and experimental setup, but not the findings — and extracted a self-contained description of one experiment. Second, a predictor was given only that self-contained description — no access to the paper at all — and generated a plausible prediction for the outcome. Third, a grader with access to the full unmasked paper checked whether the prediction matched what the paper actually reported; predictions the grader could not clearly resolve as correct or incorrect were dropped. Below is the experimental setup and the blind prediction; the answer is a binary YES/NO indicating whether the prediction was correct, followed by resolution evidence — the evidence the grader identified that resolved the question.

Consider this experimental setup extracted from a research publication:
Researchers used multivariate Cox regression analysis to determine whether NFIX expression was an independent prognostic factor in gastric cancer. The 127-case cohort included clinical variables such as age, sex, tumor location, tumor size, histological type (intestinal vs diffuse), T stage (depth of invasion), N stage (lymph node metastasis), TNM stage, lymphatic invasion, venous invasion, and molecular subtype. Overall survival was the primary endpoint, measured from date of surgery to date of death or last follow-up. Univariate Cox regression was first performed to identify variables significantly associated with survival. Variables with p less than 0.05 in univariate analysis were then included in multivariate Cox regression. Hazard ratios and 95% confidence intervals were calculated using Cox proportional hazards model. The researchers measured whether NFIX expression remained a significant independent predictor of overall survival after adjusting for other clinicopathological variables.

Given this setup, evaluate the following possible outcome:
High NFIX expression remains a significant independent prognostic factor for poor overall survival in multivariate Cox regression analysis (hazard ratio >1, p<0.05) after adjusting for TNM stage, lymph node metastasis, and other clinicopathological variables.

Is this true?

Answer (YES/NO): NO